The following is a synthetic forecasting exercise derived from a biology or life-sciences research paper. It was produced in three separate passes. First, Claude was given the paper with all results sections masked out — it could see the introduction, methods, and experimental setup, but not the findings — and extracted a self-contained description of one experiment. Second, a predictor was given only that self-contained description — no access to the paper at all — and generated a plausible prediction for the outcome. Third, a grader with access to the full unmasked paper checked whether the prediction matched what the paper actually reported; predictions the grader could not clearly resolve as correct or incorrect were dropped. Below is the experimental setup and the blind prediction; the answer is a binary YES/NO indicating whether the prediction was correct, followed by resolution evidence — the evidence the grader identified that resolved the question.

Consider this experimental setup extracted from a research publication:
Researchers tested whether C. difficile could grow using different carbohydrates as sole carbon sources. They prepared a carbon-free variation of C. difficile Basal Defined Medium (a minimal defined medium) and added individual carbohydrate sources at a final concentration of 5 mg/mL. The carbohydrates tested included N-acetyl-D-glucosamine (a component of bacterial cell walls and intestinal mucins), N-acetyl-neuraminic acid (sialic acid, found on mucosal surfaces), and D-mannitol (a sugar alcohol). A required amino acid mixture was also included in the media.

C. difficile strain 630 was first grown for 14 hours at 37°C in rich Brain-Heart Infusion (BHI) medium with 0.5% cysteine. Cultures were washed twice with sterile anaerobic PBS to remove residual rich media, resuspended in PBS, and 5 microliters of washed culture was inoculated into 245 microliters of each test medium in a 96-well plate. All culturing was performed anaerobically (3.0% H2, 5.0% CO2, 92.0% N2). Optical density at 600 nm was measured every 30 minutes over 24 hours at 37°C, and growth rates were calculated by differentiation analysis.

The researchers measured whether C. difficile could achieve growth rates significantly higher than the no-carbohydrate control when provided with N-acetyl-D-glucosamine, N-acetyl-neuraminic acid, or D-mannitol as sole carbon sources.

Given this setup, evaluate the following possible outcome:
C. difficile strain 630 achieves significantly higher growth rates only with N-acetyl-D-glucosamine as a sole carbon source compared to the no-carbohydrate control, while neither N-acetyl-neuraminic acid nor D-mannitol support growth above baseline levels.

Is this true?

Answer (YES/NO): NO